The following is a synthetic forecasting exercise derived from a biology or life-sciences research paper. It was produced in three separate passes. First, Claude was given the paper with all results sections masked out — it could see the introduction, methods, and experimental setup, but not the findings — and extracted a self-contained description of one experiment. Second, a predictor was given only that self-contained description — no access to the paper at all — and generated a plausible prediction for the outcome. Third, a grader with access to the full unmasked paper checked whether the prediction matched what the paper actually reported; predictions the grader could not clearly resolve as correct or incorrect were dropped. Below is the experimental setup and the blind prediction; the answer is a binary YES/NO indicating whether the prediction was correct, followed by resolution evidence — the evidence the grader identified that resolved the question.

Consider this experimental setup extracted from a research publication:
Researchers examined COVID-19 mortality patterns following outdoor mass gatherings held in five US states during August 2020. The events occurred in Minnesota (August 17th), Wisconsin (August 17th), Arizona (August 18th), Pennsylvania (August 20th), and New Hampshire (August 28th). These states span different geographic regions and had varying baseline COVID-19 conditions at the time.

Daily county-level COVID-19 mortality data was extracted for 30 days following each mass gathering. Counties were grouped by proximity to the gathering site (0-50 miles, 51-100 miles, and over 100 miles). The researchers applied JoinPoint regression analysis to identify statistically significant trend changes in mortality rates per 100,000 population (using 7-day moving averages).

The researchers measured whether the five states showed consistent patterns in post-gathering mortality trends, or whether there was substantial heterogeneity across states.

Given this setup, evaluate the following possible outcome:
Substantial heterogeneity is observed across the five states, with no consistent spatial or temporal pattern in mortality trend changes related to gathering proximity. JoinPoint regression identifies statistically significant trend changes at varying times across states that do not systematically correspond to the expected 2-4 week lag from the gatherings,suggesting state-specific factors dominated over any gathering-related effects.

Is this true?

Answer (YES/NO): NO